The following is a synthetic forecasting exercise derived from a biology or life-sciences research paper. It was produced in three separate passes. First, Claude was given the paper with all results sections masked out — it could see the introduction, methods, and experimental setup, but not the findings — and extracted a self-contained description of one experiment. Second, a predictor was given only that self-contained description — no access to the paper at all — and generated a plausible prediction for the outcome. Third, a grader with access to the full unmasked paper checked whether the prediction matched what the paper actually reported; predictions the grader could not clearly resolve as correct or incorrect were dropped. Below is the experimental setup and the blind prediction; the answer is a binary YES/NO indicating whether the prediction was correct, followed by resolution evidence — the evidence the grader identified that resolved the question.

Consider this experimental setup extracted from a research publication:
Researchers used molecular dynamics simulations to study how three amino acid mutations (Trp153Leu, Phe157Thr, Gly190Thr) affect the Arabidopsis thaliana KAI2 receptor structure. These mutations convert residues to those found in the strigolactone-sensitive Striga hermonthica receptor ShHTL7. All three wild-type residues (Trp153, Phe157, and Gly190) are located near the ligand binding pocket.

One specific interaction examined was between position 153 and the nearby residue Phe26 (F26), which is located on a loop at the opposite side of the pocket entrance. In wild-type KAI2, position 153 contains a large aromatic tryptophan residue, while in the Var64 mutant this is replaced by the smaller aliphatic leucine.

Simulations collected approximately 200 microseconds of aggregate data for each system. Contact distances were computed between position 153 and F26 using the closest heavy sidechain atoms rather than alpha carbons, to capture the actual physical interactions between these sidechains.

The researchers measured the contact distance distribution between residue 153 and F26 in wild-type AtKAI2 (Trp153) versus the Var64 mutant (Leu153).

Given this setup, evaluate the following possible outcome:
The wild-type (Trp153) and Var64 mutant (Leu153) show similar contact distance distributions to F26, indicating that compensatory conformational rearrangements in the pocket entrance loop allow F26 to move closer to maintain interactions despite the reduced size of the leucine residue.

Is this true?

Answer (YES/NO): NO